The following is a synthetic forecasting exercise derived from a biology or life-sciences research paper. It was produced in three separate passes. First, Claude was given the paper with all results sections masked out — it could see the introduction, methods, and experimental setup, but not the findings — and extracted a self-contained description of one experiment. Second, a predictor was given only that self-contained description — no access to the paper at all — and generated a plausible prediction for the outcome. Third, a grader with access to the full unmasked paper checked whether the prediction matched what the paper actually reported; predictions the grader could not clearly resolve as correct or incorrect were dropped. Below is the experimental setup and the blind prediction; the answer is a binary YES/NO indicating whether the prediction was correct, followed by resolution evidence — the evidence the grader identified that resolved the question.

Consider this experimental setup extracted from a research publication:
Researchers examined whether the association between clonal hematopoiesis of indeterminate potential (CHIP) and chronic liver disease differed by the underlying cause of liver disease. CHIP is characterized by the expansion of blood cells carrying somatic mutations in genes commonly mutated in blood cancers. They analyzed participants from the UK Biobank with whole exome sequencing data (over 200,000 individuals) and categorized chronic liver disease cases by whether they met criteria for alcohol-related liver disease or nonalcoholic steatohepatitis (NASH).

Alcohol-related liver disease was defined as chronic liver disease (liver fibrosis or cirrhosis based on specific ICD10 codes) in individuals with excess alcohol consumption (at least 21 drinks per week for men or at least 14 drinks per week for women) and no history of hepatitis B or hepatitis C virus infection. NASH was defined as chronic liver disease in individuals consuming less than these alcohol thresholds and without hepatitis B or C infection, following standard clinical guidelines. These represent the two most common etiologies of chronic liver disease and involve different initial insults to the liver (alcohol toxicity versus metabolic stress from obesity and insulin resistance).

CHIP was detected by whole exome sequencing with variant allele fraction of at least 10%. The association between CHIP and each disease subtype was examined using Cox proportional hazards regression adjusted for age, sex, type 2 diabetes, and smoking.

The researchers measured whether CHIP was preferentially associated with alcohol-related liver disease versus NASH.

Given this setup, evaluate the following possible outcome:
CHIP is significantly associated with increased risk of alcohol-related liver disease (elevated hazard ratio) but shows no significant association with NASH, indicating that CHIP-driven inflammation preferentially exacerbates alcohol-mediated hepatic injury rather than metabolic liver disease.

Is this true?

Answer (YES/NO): NO